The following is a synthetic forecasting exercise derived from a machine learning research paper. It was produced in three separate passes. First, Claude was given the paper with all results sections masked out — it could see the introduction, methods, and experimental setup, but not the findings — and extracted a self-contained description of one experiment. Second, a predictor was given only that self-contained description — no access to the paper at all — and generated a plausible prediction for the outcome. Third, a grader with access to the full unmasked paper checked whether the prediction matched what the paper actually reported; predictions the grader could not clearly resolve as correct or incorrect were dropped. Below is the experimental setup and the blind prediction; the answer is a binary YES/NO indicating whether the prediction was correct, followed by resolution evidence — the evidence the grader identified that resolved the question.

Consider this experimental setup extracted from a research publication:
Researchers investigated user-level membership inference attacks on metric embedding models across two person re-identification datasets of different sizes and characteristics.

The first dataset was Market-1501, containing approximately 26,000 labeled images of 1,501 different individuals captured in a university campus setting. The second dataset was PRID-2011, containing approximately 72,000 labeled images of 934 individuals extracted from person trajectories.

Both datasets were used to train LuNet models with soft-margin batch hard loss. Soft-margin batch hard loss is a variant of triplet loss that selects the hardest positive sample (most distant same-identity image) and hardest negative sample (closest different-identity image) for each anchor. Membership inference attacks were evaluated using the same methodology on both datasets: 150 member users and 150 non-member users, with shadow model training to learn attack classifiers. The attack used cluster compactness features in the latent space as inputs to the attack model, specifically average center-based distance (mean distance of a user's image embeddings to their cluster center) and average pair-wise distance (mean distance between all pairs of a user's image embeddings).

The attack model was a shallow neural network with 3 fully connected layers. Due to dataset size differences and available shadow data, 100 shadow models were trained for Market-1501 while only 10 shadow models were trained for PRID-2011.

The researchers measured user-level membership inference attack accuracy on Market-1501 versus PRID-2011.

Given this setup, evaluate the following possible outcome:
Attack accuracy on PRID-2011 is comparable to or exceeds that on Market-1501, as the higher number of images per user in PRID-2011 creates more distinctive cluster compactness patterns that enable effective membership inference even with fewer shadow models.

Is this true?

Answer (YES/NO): YES